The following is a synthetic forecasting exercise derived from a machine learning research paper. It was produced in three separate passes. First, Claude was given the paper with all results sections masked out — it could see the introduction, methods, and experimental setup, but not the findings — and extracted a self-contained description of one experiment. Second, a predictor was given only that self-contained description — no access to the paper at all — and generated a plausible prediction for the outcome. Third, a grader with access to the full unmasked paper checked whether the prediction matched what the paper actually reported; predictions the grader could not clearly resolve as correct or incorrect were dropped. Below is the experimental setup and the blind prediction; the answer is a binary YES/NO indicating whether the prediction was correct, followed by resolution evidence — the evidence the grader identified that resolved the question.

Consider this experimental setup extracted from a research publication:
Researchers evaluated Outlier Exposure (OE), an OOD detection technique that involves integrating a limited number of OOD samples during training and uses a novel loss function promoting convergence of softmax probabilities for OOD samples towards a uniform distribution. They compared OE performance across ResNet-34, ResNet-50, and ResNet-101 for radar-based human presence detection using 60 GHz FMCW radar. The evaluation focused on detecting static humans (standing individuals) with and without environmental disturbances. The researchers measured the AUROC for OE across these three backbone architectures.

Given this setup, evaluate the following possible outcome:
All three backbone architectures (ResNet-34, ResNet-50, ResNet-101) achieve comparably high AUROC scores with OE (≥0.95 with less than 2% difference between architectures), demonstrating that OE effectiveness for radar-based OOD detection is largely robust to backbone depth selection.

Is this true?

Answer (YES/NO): NO